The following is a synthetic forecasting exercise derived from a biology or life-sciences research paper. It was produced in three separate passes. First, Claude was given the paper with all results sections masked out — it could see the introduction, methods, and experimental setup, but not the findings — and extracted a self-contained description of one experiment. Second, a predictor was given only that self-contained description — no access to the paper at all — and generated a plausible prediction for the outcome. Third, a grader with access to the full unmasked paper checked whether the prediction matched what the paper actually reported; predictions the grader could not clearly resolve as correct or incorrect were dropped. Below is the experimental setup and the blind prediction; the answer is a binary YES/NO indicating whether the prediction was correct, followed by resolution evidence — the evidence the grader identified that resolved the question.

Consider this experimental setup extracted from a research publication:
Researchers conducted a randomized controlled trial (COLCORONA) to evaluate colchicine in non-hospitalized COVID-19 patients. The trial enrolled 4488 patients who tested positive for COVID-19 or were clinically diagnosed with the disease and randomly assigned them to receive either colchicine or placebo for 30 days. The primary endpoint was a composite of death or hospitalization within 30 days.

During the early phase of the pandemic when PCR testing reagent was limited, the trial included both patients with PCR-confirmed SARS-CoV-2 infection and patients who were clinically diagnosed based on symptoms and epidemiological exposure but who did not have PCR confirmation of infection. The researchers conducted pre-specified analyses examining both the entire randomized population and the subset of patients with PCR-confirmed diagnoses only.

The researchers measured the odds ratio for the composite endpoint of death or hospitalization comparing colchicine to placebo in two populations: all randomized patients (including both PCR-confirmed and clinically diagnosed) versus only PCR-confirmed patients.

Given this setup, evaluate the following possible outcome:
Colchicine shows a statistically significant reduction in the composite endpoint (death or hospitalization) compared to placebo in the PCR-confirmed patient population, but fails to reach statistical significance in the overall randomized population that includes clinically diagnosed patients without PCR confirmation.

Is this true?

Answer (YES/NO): YES